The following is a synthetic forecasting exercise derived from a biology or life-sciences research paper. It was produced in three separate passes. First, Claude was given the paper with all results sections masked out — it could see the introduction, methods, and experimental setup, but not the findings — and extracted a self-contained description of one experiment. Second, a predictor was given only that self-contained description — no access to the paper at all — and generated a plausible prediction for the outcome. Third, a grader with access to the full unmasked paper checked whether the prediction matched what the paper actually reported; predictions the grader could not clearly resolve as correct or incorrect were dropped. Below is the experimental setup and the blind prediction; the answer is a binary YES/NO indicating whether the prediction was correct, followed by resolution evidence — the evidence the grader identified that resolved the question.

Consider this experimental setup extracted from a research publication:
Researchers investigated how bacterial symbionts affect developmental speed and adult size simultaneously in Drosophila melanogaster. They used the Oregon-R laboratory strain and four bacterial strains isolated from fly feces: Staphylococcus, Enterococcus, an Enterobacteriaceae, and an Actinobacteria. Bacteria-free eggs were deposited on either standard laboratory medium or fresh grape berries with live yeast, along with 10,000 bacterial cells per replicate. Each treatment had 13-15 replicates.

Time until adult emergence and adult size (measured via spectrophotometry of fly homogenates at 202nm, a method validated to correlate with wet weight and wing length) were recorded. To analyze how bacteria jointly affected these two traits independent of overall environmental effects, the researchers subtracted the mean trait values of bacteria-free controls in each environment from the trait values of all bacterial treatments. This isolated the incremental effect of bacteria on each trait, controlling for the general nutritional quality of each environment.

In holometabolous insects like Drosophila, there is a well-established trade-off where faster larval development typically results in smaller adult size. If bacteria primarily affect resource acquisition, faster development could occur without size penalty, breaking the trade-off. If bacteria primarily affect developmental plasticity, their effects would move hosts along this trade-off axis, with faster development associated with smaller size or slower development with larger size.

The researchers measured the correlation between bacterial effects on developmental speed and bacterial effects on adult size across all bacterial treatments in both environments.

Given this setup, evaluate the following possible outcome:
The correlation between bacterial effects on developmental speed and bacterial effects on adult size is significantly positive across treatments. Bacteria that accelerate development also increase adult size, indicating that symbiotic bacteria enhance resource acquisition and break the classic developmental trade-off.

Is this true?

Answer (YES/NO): NO